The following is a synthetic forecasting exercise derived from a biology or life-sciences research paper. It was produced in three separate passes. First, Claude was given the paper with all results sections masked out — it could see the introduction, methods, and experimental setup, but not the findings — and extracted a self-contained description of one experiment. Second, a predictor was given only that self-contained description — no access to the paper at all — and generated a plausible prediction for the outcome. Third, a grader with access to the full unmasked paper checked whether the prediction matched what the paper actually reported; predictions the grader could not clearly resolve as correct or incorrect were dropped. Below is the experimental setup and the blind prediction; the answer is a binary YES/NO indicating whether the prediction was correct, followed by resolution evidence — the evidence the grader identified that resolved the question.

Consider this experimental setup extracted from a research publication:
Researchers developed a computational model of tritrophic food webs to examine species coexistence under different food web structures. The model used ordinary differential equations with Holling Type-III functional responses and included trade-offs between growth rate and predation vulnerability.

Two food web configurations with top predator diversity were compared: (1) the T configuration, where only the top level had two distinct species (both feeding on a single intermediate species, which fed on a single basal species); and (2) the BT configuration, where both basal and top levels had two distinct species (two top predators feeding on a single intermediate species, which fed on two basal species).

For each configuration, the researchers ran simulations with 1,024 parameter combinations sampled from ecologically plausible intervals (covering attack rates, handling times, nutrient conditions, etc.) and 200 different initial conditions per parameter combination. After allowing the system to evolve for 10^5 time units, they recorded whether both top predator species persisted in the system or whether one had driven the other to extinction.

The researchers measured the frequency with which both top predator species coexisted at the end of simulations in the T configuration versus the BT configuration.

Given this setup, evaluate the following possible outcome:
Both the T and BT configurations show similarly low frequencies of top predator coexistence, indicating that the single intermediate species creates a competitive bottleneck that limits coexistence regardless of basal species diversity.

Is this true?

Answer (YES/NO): YES